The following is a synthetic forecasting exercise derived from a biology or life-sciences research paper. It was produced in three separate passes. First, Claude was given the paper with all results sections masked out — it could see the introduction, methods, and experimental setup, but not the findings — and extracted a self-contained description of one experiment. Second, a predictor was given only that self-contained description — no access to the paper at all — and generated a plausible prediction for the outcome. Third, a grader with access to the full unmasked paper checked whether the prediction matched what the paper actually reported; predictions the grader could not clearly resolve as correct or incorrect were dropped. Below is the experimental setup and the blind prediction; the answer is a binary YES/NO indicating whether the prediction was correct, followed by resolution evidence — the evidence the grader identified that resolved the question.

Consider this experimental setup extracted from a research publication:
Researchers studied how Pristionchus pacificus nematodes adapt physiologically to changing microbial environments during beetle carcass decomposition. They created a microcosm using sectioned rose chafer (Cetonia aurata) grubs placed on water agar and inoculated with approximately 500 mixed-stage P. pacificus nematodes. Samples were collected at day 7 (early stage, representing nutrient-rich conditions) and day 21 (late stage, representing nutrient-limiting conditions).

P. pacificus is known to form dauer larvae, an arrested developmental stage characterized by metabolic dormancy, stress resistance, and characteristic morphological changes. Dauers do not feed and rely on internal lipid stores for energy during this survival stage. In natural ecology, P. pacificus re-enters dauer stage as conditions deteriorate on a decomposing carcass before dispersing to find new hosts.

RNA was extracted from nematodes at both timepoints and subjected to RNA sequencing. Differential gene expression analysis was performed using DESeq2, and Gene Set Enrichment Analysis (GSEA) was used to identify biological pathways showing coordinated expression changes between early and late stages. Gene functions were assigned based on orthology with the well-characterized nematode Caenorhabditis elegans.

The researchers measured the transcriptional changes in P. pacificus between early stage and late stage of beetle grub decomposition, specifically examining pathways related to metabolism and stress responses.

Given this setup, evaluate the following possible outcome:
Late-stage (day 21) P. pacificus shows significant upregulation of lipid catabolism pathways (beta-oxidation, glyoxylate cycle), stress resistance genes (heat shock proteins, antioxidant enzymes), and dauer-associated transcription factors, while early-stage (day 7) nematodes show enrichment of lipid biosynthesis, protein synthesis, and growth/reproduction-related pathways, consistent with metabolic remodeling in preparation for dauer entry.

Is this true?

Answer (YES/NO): NO